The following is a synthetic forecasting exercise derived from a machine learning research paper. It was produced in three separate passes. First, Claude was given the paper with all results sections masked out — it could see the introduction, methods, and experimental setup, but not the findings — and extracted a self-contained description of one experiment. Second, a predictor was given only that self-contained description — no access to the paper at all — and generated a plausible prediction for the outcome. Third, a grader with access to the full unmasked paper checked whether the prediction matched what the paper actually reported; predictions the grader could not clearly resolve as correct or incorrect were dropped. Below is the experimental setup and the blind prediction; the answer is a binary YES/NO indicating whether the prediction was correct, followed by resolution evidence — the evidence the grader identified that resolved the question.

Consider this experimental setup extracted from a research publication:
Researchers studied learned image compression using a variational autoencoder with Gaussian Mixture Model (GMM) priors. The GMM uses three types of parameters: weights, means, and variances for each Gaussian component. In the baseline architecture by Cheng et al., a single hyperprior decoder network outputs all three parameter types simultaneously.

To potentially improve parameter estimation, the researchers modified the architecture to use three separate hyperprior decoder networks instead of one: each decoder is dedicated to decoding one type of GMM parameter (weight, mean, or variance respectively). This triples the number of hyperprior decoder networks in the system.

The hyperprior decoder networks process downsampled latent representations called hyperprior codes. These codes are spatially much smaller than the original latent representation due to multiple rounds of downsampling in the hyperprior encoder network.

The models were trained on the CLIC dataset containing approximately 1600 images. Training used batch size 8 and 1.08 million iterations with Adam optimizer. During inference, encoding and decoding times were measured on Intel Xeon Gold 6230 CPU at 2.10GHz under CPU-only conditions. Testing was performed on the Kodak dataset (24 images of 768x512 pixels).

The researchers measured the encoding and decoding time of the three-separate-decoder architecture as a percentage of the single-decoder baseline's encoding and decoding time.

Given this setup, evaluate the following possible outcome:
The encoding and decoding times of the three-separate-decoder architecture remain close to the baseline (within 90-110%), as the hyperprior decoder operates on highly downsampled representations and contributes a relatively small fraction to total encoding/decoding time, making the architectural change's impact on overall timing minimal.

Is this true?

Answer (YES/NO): YES